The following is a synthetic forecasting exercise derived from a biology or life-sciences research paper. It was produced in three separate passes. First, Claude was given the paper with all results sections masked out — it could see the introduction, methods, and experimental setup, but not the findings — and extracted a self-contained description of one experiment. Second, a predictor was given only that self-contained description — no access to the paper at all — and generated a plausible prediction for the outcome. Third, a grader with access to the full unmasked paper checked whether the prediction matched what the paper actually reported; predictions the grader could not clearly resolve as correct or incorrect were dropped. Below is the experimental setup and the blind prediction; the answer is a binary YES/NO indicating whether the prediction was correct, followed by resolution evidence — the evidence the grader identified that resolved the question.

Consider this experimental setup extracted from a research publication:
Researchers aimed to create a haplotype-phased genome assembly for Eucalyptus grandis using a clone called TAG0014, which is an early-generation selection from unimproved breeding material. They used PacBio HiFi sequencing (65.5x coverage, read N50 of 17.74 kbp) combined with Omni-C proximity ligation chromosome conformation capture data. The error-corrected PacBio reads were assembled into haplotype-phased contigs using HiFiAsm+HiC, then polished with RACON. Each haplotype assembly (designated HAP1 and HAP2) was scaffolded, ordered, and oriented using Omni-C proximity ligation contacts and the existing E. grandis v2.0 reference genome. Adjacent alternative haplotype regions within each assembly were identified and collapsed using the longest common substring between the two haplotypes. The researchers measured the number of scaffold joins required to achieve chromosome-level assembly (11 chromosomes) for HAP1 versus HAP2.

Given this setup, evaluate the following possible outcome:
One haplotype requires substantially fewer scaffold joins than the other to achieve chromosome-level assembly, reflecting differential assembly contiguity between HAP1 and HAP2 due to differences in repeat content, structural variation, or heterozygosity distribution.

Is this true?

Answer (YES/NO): YES